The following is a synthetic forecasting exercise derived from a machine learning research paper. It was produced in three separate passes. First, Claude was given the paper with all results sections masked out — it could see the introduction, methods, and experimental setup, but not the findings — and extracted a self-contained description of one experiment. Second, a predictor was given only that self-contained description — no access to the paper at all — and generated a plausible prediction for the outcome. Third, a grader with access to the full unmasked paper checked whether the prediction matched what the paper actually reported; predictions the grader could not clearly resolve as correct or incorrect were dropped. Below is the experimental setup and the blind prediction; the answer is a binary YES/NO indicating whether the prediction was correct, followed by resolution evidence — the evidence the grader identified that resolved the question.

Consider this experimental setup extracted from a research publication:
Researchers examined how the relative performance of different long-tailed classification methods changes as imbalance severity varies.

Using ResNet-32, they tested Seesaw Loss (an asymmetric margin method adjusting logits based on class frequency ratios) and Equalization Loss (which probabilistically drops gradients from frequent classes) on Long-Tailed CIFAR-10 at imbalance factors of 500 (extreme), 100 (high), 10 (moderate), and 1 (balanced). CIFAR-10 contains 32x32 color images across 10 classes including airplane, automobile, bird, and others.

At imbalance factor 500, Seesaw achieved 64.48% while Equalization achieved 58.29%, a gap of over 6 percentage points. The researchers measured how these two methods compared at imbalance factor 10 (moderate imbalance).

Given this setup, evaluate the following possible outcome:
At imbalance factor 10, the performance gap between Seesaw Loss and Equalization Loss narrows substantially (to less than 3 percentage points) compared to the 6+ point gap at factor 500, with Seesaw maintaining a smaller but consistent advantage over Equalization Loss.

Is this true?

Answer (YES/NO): YES